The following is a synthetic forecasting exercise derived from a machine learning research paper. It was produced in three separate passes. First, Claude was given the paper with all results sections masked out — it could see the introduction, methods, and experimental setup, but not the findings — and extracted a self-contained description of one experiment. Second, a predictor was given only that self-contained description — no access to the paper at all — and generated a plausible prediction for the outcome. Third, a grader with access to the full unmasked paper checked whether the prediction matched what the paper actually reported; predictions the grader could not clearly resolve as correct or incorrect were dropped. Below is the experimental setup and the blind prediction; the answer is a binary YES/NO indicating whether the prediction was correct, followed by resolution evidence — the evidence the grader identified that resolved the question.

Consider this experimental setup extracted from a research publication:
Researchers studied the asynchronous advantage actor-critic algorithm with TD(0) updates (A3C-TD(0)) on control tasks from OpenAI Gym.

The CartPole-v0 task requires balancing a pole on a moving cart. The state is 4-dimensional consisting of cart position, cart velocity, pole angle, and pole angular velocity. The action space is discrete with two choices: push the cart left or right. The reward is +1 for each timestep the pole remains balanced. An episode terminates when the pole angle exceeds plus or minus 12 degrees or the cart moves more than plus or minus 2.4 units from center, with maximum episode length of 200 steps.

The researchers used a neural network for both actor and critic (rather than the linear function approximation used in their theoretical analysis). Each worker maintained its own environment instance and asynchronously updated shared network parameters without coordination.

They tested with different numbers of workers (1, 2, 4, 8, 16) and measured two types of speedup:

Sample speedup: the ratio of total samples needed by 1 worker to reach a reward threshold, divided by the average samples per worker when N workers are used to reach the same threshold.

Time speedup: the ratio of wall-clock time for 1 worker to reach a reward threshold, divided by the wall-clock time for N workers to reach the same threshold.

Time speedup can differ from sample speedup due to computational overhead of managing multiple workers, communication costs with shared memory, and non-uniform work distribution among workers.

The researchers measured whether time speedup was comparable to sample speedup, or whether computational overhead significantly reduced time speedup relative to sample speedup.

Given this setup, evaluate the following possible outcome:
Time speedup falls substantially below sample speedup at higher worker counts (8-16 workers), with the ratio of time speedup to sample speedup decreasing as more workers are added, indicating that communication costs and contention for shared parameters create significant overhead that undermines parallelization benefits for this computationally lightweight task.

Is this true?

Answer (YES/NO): NO